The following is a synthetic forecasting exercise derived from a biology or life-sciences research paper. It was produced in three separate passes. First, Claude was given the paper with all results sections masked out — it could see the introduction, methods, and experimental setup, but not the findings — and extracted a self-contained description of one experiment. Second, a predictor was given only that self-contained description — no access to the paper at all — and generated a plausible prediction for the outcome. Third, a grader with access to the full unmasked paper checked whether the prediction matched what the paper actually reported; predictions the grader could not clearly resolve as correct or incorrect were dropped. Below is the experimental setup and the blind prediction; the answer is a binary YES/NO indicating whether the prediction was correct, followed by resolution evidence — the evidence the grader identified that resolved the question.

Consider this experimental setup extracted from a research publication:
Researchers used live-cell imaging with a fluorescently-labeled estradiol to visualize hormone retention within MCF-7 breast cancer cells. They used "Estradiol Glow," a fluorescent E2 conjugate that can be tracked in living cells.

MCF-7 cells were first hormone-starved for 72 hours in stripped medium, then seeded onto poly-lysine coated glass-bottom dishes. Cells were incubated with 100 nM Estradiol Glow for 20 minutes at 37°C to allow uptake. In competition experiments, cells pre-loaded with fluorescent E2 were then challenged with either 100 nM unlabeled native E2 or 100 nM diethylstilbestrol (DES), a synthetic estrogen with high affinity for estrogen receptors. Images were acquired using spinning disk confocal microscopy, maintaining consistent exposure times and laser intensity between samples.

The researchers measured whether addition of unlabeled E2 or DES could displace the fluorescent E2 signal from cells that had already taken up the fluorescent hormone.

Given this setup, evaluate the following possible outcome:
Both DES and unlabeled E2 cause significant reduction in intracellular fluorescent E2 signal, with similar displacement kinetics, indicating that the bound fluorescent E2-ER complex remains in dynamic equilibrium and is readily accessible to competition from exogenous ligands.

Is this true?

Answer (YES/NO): NO